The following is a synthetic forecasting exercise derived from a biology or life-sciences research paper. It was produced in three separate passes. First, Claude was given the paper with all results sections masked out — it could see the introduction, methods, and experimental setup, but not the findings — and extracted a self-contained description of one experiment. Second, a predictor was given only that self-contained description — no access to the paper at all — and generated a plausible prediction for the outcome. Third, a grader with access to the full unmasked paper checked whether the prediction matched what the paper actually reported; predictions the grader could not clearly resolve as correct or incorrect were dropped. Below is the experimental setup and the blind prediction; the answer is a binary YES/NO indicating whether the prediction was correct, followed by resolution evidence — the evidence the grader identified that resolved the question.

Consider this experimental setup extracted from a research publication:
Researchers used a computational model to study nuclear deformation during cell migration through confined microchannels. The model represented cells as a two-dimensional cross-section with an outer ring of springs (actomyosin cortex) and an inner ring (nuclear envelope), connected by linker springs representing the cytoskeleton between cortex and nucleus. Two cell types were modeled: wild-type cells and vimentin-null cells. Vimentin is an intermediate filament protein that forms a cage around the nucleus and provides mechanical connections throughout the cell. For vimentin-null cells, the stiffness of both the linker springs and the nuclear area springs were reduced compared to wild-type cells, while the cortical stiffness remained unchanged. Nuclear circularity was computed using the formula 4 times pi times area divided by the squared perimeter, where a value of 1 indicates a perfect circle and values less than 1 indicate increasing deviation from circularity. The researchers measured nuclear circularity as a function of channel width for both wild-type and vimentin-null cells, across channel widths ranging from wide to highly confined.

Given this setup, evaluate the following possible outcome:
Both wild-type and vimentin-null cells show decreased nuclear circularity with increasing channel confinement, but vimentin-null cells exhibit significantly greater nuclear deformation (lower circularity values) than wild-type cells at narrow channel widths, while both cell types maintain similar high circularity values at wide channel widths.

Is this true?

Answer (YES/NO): NO